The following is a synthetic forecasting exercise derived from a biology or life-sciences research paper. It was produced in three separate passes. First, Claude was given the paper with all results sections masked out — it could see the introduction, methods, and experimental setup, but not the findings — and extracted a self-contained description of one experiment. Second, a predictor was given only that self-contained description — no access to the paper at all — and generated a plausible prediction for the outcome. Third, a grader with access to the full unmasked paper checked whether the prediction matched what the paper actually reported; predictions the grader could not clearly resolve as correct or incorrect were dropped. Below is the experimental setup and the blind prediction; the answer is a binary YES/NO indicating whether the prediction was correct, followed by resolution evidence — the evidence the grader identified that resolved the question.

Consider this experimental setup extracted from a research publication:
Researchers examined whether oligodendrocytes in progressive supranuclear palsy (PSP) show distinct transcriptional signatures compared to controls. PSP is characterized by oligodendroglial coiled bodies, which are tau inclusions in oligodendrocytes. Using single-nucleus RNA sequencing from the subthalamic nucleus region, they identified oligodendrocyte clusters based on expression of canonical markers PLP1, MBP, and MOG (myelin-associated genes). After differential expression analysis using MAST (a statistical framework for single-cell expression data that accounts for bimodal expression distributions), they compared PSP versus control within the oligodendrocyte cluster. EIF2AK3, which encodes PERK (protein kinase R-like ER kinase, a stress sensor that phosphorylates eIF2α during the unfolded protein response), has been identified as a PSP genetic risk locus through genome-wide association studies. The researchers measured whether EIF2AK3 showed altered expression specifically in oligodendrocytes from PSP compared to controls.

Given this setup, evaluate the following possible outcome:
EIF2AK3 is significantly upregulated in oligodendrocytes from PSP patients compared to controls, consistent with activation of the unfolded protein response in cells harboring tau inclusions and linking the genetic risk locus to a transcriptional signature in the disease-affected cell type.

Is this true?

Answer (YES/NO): NO